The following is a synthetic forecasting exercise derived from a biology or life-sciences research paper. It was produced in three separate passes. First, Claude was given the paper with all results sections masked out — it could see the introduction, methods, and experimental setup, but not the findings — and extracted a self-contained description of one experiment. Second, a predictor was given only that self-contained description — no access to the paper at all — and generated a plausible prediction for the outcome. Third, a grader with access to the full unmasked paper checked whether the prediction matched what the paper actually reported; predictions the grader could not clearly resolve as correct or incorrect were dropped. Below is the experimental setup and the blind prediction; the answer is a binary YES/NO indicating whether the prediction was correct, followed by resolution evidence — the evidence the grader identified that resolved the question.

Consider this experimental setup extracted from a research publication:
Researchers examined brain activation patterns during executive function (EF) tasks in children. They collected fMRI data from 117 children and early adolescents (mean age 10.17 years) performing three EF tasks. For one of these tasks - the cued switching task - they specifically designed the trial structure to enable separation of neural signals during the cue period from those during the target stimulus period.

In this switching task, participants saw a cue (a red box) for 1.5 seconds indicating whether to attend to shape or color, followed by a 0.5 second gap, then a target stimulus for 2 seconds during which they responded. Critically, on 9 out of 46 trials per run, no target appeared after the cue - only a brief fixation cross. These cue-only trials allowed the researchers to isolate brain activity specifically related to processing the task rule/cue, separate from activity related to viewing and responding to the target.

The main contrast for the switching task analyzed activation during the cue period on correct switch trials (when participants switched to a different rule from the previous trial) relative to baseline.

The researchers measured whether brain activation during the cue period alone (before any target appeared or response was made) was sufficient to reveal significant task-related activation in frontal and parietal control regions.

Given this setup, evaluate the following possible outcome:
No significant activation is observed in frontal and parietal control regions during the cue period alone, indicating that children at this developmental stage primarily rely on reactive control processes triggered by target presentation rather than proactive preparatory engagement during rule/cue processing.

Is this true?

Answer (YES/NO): NO